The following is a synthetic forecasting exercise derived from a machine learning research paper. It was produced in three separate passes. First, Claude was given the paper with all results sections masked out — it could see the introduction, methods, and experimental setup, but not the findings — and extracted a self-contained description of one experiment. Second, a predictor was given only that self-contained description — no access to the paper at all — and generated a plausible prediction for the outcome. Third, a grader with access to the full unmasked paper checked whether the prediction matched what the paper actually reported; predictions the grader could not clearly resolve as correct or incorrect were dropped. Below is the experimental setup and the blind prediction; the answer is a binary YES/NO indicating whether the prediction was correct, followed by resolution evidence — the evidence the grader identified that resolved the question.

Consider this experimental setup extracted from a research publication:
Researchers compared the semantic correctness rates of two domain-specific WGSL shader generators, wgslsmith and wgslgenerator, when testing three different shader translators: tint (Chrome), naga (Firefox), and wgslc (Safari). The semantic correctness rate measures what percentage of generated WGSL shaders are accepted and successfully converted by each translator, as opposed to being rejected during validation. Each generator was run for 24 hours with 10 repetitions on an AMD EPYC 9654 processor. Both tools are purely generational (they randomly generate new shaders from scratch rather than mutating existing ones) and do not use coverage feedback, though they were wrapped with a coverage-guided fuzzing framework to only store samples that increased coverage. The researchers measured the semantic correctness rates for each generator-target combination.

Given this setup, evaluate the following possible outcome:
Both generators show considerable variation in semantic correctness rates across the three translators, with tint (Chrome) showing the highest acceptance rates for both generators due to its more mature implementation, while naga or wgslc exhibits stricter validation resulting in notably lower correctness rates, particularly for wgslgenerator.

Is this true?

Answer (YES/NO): NO